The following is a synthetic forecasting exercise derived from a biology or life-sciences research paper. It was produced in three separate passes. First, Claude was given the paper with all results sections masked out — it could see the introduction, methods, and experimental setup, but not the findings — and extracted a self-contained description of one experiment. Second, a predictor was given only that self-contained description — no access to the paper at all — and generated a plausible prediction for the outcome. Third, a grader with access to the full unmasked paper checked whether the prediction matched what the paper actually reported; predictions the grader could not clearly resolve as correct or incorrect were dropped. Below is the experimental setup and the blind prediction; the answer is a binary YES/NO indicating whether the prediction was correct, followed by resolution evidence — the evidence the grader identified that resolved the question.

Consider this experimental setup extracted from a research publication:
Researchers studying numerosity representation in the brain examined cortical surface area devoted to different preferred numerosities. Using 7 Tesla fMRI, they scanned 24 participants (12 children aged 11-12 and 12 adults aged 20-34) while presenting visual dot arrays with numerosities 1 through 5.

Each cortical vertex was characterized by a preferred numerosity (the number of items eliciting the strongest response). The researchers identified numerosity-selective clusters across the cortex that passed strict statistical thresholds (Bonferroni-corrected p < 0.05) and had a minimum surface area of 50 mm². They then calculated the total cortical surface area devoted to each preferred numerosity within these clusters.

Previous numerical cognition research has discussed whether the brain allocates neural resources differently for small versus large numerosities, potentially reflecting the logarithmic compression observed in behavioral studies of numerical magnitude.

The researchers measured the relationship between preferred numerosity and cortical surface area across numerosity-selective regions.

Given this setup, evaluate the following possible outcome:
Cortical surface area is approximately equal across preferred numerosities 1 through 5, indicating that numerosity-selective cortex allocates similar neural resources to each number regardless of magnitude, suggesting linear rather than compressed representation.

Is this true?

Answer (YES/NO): NO